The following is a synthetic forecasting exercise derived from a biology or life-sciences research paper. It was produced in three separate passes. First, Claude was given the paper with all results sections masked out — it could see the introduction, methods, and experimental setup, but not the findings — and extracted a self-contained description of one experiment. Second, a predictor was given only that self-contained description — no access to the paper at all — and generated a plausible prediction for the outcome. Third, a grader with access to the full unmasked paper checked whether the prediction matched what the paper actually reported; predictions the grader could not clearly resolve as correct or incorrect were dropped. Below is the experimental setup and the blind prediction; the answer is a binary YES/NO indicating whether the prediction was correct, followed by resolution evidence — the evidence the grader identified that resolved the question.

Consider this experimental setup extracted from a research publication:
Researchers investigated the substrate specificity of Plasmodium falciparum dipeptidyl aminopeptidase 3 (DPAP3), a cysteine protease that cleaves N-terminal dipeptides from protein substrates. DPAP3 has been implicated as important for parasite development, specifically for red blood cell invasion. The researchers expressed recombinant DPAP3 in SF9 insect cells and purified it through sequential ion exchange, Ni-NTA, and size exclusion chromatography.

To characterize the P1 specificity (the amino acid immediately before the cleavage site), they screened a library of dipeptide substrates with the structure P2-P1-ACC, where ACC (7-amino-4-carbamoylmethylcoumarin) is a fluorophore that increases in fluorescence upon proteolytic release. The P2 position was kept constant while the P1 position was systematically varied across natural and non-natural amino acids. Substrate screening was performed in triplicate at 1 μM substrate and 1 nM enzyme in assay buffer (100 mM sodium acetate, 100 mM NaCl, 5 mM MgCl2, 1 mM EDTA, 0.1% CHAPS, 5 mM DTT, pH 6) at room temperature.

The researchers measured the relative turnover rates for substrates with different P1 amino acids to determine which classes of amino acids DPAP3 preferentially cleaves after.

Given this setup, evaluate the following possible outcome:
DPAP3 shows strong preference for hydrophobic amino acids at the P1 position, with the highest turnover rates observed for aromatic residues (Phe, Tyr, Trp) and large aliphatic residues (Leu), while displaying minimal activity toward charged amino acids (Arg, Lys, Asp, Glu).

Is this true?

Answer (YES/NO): NO